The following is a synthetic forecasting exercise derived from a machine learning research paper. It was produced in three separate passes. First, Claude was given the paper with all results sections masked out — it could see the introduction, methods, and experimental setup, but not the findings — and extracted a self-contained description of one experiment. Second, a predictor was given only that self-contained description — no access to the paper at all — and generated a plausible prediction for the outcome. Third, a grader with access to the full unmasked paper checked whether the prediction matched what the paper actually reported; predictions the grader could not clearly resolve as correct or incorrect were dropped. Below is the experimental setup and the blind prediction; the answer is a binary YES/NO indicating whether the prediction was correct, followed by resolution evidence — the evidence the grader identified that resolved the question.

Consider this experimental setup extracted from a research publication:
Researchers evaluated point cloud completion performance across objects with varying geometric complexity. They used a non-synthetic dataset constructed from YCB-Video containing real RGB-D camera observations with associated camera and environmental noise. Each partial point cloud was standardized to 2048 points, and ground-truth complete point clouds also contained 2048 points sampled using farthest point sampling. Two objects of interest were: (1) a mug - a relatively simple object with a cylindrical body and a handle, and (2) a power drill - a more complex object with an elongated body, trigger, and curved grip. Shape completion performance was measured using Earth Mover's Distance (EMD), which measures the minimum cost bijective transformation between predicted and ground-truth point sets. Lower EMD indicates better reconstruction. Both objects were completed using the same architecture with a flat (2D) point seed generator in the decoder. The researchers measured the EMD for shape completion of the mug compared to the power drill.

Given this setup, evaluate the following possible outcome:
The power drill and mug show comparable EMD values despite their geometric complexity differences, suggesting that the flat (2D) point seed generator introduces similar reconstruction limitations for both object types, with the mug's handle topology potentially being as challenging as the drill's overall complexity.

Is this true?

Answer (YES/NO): NO